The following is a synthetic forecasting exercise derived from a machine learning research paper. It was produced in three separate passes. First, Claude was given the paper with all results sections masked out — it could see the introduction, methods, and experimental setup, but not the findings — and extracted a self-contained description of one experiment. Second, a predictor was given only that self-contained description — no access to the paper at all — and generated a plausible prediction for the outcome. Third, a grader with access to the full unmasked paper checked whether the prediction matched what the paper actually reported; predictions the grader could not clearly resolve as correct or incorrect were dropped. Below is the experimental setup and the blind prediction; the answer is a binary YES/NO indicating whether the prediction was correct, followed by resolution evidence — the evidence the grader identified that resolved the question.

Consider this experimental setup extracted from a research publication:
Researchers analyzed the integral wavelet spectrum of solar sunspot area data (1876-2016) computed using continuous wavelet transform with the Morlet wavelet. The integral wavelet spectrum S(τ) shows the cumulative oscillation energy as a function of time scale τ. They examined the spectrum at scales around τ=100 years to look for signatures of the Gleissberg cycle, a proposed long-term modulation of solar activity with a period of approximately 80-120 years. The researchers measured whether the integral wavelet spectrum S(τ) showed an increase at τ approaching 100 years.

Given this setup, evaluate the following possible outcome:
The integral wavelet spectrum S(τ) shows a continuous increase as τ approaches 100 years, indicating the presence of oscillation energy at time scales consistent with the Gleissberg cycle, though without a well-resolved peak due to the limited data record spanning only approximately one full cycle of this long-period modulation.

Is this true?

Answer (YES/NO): YES